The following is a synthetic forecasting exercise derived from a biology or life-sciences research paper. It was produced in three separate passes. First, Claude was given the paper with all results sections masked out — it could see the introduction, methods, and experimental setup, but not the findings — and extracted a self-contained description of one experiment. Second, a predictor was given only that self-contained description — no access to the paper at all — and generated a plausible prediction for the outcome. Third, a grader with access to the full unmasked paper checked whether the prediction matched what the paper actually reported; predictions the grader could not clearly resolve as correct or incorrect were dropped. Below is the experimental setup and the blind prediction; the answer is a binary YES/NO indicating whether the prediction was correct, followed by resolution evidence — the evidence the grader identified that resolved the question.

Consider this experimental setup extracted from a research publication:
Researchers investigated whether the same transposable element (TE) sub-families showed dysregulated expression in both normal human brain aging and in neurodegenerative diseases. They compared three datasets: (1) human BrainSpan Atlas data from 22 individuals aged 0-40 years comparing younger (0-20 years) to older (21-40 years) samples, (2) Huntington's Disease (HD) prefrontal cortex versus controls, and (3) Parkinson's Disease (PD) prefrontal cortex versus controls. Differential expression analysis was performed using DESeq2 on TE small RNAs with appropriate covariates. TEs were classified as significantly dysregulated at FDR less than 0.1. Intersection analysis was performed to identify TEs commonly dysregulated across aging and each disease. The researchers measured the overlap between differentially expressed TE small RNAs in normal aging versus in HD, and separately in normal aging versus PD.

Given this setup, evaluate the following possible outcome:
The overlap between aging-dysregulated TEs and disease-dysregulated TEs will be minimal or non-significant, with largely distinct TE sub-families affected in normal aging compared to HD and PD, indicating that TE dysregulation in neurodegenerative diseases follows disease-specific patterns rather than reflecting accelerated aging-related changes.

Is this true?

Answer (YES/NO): NO